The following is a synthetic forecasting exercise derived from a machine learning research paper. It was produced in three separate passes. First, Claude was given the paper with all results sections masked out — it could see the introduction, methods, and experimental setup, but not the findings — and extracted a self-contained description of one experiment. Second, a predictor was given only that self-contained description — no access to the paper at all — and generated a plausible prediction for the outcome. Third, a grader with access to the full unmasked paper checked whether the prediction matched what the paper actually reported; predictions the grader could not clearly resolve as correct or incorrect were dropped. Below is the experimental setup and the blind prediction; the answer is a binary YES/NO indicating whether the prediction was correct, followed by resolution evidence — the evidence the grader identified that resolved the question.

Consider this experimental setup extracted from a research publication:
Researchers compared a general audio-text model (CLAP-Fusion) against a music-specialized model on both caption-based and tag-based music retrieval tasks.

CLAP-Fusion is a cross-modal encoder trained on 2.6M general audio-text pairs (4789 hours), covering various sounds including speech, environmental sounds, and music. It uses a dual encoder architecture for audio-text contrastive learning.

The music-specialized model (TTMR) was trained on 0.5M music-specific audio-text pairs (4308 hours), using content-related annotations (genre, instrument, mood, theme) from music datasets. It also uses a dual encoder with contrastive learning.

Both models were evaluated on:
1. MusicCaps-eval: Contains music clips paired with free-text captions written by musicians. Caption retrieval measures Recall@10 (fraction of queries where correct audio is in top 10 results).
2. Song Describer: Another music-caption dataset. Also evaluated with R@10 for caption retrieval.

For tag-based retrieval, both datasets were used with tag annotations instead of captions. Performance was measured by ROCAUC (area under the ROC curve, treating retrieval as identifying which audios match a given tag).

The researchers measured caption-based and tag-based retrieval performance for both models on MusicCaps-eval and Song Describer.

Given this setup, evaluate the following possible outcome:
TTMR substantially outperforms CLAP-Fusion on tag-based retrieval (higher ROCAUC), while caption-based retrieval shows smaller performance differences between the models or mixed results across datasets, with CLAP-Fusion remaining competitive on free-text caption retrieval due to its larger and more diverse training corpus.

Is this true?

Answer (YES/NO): NO